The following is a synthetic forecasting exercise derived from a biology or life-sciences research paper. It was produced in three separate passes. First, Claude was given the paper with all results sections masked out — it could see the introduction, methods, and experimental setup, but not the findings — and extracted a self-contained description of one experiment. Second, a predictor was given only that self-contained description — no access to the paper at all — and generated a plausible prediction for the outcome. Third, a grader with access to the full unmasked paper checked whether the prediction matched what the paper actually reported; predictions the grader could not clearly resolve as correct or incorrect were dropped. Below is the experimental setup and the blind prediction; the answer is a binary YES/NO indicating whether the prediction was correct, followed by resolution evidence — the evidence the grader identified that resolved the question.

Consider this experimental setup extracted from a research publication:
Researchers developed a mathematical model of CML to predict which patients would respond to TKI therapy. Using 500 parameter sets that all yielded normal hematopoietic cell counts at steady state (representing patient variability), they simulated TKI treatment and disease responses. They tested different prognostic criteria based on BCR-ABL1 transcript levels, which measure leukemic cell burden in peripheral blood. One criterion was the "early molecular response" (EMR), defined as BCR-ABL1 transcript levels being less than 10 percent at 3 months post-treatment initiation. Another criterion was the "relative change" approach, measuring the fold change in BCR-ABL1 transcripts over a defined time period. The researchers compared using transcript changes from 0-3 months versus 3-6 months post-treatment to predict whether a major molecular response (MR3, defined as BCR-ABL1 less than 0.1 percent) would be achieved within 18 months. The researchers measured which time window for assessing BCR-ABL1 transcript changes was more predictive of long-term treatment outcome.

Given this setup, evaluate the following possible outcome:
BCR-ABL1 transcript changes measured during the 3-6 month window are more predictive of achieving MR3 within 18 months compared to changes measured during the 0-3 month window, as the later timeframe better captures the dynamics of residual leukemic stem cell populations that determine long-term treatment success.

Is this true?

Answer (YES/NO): YES